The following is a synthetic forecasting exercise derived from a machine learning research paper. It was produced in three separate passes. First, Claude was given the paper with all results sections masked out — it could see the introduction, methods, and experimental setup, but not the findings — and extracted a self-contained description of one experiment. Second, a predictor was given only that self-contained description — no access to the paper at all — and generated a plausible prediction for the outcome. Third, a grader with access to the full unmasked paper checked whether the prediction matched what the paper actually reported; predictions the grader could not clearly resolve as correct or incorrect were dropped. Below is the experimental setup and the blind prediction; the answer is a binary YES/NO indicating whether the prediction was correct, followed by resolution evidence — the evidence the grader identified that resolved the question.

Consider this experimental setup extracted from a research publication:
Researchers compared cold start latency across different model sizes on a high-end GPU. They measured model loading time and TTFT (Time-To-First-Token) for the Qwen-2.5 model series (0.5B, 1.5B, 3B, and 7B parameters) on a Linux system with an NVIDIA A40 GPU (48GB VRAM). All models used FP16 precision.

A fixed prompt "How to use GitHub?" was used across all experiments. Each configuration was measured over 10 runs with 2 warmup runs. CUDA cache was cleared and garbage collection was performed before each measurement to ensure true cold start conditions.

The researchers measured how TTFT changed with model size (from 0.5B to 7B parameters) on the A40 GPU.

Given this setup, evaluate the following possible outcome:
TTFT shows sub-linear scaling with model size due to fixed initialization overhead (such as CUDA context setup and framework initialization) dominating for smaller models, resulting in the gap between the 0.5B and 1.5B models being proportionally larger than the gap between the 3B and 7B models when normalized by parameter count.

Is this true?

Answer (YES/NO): NO